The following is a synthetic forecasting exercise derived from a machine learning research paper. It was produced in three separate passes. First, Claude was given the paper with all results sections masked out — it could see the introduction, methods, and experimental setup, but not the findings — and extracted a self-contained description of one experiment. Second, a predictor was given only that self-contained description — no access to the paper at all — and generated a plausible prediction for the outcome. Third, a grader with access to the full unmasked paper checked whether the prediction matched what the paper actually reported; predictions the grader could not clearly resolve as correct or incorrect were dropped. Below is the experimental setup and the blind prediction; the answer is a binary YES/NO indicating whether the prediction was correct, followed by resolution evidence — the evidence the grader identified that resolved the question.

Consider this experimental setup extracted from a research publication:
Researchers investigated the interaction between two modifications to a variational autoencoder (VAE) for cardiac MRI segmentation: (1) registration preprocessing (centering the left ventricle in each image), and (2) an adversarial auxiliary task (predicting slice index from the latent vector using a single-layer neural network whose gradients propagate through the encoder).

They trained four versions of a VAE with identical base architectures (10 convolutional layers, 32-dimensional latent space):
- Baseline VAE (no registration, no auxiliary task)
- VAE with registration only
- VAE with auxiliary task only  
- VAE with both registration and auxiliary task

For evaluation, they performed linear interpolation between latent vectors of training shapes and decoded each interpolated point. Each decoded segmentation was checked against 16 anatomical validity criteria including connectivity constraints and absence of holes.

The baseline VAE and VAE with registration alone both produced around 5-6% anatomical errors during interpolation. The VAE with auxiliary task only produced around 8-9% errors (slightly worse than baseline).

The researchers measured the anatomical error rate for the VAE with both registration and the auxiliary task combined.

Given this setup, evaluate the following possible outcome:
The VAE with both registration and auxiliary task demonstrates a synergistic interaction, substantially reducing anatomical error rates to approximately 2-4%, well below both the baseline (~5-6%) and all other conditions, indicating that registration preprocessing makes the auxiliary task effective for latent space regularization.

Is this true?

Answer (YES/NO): NO